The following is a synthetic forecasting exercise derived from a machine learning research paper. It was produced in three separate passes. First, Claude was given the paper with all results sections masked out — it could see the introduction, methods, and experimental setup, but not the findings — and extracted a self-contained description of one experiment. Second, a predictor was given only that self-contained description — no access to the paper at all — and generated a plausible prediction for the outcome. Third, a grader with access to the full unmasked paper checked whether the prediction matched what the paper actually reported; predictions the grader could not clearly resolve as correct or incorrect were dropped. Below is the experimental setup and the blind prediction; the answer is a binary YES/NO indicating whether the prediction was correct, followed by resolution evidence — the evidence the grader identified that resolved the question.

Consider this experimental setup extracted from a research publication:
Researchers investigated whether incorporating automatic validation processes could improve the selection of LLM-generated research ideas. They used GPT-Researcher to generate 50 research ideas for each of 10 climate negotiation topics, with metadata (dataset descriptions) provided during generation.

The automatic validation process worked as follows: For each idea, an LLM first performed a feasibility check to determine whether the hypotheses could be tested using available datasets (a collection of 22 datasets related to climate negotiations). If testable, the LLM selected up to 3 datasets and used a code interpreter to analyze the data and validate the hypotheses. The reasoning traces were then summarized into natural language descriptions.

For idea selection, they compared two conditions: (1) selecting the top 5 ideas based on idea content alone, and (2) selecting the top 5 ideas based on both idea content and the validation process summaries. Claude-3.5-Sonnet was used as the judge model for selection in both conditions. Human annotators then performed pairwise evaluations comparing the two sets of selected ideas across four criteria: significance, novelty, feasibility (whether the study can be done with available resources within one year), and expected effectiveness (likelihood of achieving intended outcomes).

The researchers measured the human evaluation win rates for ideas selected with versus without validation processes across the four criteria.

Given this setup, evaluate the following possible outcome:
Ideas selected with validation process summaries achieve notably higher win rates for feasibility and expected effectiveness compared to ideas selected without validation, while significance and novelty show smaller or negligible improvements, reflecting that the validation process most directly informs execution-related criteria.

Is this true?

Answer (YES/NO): NO